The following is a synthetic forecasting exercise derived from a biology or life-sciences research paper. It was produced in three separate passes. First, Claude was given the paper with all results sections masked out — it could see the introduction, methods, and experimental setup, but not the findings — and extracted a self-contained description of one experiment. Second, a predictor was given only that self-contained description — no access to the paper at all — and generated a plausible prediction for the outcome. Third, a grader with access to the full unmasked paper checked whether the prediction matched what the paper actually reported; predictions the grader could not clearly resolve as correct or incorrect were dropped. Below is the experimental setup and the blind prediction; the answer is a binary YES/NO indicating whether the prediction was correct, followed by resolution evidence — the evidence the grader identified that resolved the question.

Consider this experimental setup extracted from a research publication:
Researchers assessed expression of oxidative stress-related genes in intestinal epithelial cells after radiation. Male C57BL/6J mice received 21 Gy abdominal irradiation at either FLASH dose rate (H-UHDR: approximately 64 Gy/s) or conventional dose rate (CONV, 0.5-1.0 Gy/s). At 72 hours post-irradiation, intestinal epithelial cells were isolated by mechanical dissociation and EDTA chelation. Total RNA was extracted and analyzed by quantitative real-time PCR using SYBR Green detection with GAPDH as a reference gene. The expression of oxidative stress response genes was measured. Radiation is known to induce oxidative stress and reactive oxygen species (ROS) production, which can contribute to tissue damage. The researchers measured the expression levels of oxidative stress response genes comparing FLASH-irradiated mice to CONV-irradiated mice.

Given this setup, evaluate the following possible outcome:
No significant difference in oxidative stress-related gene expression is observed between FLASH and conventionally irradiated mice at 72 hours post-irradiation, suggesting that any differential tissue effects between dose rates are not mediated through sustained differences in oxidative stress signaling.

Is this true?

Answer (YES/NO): NO